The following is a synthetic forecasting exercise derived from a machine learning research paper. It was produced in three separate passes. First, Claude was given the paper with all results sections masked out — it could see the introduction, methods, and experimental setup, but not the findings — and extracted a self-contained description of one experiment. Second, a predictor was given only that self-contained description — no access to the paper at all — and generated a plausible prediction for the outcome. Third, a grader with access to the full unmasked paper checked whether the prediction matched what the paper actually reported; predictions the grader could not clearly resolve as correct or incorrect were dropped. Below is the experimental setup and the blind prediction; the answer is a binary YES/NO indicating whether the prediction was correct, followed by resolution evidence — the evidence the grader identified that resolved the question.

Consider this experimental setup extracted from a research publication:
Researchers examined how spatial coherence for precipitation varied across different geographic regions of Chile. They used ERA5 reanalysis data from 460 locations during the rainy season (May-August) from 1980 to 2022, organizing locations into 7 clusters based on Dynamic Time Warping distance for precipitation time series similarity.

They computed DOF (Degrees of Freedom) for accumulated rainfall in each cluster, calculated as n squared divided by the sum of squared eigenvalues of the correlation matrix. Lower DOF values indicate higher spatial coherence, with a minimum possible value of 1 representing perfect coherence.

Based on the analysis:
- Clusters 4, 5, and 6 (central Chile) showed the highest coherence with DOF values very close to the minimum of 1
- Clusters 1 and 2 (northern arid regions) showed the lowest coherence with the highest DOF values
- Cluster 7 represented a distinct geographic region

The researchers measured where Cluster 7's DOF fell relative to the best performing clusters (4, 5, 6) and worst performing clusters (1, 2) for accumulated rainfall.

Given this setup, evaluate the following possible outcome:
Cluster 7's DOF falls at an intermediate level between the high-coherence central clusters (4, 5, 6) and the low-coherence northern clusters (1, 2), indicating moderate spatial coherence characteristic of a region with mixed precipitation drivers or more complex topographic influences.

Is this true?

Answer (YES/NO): YES